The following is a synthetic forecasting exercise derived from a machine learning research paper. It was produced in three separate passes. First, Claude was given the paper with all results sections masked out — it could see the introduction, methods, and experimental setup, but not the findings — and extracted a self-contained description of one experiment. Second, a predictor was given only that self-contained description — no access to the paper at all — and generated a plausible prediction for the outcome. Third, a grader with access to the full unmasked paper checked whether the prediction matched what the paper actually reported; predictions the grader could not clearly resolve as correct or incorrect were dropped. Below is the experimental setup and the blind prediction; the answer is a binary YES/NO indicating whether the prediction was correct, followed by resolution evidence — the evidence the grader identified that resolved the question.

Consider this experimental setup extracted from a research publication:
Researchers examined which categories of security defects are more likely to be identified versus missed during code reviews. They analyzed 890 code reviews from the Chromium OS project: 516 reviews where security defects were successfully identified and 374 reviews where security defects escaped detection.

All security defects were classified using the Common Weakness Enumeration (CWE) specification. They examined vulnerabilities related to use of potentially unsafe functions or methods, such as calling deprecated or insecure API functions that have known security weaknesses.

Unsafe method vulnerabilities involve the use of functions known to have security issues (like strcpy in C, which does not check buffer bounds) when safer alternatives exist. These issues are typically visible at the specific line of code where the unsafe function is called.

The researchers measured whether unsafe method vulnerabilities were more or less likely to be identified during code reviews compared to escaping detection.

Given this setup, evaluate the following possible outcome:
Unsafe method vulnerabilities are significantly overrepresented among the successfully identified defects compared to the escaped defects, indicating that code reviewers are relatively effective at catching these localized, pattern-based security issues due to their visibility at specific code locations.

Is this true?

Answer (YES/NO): YES